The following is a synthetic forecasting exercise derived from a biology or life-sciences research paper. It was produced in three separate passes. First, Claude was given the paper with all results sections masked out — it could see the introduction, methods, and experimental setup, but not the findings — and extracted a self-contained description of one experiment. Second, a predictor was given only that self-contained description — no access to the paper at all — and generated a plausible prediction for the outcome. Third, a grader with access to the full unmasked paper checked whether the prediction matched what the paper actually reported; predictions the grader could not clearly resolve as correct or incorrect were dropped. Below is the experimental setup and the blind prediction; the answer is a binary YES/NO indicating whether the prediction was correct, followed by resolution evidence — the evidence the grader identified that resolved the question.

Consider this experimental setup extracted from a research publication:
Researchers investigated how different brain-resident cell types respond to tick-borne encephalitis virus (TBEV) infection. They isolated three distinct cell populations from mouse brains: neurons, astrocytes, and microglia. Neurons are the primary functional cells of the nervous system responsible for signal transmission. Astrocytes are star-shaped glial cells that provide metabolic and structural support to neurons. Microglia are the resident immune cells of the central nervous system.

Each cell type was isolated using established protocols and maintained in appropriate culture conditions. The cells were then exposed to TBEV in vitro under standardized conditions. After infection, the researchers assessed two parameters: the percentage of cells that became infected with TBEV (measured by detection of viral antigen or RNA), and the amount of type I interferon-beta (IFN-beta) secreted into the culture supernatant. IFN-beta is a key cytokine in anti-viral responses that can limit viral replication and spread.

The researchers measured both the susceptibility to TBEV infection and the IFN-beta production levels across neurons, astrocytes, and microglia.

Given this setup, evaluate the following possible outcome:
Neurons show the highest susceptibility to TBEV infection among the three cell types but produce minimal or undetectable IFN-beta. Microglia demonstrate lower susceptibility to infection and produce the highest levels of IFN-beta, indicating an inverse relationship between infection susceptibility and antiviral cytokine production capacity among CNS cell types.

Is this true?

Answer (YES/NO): NO